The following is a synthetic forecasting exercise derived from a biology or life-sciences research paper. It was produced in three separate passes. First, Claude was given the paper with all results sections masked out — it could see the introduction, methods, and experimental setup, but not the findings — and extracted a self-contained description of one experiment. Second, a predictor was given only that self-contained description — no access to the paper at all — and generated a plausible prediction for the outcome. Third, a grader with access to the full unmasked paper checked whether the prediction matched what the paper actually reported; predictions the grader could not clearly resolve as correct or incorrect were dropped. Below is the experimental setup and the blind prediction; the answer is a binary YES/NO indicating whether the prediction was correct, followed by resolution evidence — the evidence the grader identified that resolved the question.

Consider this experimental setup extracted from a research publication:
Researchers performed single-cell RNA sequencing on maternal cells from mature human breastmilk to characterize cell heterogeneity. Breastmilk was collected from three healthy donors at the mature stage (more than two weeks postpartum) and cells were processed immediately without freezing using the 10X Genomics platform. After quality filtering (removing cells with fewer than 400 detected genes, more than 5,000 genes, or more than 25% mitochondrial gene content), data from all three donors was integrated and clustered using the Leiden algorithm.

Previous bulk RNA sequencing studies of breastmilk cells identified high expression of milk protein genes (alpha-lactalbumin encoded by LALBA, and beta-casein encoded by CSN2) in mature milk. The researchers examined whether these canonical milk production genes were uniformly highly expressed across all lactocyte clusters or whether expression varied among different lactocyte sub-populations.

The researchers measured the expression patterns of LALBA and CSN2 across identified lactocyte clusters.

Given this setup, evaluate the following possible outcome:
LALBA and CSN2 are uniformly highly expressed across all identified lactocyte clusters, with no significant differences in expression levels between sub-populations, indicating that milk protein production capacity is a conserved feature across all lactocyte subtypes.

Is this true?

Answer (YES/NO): NO